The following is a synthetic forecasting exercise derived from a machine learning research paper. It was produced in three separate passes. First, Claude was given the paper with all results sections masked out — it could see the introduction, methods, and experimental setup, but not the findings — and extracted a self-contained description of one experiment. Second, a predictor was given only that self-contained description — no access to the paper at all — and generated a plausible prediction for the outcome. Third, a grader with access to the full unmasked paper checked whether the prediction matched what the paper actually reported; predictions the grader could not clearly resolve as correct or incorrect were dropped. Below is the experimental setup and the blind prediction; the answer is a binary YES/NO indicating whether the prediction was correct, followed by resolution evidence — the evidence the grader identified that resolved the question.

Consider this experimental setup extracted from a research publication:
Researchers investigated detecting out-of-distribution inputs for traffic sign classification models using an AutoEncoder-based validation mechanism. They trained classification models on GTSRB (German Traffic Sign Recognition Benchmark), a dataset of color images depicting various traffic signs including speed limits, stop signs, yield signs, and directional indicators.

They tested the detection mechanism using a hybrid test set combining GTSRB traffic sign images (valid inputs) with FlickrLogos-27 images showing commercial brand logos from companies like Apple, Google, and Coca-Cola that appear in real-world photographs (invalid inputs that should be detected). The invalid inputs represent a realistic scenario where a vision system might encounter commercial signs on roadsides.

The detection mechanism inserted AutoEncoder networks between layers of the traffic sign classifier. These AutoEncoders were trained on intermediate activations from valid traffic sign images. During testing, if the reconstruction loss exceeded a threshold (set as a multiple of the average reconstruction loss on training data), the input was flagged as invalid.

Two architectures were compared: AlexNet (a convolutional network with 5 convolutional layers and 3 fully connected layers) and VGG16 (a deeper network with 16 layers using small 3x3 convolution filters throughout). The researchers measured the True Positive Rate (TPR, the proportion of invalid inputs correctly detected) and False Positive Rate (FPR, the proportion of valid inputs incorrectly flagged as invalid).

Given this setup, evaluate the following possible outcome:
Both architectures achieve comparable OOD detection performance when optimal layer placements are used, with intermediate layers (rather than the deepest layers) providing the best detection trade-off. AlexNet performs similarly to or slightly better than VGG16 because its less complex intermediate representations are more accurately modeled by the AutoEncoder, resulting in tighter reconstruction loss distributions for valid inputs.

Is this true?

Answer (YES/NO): NO